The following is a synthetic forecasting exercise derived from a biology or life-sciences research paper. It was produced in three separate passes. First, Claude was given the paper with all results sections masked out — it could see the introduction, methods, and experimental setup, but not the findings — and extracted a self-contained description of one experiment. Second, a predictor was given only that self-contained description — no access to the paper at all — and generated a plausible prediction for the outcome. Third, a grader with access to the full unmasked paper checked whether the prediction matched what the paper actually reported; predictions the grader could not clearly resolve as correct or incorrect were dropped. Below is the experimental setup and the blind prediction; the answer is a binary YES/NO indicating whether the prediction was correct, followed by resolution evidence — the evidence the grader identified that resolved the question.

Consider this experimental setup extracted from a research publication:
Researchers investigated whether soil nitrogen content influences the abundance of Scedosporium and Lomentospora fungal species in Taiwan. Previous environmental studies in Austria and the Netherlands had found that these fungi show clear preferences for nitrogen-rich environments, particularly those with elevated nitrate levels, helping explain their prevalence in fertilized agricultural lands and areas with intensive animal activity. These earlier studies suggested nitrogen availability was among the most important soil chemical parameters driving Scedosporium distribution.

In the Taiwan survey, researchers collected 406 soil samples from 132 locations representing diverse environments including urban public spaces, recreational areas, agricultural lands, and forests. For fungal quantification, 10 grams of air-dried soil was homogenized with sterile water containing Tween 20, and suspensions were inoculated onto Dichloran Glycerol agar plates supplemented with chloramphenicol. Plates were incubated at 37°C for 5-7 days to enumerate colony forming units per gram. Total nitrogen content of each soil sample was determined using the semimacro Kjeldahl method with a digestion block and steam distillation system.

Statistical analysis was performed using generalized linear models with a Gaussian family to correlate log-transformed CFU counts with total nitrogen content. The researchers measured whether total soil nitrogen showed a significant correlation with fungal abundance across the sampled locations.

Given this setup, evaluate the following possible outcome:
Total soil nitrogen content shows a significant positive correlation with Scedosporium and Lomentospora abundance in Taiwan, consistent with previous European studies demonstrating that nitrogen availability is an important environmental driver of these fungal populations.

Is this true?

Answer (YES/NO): NO